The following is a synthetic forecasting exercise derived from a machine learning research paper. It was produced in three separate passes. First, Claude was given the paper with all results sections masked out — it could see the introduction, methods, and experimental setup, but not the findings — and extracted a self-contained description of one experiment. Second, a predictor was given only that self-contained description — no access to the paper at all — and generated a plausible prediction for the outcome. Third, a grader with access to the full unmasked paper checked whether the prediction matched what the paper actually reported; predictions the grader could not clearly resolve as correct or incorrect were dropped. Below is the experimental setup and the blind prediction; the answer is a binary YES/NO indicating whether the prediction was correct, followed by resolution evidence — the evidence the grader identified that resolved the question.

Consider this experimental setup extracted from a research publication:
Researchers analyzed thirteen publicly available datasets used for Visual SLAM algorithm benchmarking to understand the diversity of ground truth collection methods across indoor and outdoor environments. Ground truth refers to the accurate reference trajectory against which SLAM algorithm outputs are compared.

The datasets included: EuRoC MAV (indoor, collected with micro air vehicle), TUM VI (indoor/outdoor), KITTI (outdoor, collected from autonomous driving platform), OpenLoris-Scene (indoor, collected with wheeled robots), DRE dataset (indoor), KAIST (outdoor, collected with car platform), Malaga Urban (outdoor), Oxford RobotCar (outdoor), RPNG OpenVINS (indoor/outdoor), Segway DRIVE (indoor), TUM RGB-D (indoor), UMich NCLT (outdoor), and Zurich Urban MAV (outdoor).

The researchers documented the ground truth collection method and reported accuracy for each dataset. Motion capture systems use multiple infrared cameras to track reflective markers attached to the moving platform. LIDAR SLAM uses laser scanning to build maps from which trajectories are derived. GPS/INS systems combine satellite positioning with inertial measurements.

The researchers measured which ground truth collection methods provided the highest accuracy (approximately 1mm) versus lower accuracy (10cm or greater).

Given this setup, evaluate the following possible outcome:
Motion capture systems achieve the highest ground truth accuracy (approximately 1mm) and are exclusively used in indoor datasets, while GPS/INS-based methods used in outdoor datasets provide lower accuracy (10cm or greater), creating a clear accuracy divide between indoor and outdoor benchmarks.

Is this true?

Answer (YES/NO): NO